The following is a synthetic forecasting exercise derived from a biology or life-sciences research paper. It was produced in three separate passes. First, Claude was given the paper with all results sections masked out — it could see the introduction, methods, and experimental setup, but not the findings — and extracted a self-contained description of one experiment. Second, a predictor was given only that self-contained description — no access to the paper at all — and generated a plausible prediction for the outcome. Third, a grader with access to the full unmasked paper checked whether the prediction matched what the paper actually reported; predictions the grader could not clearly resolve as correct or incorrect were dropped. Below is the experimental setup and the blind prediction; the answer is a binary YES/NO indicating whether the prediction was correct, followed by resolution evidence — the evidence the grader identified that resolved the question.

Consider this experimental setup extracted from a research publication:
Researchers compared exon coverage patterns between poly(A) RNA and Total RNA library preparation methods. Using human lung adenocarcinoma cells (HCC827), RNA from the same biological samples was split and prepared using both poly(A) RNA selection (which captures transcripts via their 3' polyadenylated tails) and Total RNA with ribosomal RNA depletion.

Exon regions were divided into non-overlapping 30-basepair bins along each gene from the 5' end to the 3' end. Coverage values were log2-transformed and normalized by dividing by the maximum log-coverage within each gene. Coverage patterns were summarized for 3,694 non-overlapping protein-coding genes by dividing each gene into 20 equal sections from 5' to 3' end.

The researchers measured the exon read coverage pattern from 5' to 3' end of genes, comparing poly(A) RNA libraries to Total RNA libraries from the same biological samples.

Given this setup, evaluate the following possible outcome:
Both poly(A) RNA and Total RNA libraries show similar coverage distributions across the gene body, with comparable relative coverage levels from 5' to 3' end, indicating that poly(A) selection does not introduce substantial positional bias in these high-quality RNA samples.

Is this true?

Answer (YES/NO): NO